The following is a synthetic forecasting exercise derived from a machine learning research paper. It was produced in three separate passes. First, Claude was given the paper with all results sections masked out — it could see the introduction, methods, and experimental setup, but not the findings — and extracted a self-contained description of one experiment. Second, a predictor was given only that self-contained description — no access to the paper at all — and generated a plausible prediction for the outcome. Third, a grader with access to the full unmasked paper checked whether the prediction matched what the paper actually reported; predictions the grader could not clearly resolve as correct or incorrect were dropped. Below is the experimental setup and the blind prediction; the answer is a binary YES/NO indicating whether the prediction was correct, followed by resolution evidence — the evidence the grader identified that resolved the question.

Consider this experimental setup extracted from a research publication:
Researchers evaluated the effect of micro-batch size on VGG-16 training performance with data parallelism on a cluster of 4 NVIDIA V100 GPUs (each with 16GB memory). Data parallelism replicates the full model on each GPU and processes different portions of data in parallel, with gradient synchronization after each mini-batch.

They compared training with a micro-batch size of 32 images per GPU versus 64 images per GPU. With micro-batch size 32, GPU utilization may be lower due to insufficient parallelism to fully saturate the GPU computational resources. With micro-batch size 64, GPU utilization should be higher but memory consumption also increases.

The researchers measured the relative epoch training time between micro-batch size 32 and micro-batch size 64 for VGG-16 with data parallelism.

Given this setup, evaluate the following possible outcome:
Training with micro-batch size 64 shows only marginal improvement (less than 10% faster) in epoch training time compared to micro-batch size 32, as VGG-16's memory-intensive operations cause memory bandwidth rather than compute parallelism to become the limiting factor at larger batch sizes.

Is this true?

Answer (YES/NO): NO